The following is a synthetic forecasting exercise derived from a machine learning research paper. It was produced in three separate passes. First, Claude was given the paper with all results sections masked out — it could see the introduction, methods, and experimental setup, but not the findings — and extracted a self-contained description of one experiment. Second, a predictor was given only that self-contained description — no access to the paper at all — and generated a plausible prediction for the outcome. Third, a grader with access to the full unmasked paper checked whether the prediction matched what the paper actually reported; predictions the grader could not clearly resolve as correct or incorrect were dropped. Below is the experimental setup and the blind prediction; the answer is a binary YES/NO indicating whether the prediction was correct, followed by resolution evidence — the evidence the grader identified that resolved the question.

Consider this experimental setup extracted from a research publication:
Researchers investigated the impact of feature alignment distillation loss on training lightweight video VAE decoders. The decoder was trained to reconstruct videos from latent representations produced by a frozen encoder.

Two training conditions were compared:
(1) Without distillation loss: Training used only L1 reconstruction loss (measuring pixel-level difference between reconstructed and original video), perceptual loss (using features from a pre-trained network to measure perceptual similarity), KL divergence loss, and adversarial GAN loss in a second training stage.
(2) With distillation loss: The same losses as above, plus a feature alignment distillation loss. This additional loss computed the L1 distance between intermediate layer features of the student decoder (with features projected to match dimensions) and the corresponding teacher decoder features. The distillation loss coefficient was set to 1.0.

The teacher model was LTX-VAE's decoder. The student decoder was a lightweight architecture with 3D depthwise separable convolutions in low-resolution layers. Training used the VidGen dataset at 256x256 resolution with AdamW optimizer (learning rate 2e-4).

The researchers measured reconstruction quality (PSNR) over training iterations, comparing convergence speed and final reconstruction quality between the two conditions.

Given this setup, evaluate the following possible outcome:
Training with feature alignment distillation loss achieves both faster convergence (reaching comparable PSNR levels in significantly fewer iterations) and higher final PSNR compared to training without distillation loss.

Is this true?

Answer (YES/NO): YES